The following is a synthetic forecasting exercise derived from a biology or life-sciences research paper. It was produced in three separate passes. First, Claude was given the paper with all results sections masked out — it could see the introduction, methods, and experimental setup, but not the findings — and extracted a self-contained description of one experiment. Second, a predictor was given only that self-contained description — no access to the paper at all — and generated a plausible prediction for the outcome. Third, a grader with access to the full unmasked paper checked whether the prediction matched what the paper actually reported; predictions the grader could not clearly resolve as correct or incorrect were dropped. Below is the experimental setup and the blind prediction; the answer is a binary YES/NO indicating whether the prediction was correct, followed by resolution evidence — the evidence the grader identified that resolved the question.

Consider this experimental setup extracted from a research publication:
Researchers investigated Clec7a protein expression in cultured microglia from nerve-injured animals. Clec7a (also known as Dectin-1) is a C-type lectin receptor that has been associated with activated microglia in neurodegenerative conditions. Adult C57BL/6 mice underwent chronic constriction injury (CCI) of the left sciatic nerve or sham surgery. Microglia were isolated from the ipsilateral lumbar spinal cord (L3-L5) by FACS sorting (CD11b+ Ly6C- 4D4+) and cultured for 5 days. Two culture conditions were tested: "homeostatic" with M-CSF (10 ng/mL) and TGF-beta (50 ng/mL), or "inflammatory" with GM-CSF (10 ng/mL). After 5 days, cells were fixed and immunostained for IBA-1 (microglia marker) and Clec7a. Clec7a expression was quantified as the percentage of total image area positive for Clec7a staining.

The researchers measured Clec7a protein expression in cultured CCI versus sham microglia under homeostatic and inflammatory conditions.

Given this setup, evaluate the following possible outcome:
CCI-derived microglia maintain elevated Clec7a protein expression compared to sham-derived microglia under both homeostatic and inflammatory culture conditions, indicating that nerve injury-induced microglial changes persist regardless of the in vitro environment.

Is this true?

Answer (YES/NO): NO